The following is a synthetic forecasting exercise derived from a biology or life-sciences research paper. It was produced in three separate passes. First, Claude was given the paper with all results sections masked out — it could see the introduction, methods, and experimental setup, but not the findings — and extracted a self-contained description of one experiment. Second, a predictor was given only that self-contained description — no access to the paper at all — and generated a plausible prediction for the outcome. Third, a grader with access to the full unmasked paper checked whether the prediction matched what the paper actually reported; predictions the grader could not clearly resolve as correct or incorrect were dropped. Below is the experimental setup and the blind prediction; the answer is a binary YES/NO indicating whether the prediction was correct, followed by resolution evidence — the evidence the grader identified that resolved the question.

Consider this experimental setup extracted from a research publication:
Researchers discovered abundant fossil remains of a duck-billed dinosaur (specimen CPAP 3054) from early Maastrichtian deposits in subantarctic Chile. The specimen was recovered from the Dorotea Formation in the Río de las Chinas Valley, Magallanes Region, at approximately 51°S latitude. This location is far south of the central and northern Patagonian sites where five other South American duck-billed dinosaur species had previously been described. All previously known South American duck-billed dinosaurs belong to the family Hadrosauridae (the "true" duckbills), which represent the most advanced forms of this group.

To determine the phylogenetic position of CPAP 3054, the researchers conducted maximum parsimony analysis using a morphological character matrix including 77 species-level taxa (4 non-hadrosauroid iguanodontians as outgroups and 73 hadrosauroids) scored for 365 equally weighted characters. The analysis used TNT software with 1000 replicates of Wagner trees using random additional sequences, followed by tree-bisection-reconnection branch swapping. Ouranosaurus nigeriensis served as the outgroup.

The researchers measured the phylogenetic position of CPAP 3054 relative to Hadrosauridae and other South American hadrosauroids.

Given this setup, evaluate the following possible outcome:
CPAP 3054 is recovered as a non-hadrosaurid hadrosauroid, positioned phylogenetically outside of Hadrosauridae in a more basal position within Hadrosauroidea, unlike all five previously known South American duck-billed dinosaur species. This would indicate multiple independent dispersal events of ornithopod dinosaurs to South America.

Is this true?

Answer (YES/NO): YES